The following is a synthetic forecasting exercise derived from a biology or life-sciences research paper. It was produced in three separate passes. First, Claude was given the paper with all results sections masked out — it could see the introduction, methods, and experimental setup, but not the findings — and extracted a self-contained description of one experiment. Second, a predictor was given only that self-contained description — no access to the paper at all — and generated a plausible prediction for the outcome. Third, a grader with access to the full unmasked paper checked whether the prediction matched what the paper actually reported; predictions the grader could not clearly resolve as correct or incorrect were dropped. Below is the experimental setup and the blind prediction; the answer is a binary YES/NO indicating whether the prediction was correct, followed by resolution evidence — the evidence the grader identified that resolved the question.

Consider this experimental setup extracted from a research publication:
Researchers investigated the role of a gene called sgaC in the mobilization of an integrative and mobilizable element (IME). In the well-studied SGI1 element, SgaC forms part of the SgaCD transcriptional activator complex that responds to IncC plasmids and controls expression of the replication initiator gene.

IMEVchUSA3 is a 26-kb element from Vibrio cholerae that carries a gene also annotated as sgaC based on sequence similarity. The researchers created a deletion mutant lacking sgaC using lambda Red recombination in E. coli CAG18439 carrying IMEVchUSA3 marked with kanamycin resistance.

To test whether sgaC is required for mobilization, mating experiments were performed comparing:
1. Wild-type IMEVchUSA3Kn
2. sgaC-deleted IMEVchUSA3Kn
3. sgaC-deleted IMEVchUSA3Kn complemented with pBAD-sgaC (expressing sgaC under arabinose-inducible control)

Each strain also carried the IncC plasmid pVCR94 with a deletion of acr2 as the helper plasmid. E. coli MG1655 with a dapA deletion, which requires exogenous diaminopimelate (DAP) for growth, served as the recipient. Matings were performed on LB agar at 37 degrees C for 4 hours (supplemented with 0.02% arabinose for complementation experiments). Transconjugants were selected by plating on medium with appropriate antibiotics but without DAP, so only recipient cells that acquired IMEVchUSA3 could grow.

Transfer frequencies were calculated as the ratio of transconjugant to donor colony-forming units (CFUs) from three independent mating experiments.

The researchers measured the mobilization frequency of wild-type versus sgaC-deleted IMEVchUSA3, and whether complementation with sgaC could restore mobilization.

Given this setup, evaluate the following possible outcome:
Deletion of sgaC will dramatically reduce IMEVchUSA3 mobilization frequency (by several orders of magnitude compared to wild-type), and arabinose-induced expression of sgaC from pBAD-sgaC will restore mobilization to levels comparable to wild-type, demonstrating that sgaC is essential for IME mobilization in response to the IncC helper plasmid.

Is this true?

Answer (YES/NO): YES